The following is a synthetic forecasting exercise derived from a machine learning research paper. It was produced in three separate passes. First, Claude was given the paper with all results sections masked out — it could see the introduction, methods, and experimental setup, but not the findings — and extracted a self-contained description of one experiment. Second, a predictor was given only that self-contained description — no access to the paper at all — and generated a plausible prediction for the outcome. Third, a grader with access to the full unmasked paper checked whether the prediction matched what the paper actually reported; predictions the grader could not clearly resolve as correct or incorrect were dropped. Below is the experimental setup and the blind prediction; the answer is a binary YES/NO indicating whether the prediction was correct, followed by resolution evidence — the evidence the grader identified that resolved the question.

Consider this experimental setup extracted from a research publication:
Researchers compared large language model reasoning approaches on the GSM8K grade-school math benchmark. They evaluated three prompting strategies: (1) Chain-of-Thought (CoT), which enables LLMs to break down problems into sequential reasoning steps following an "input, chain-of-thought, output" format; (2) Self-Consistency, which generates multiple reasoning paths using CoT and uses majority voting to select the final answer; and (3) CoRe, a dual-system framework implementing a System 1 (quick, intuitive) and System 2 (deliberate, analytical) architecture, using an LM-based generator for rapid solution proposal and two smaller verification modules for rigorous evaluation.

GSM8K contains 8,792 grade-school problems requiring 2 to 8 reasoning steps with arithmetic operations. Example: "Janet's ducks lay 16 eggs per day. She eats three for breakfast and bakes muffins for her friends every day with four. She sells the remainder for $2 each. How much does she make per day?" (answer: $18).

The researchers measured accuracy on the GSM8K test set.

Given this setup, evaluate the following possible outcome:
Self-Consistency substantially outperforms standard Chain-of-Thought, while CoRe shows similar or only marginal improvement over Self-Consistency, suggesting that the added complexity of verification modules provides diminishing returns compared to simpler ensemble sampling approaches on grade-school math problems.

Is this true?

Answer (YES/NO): NO